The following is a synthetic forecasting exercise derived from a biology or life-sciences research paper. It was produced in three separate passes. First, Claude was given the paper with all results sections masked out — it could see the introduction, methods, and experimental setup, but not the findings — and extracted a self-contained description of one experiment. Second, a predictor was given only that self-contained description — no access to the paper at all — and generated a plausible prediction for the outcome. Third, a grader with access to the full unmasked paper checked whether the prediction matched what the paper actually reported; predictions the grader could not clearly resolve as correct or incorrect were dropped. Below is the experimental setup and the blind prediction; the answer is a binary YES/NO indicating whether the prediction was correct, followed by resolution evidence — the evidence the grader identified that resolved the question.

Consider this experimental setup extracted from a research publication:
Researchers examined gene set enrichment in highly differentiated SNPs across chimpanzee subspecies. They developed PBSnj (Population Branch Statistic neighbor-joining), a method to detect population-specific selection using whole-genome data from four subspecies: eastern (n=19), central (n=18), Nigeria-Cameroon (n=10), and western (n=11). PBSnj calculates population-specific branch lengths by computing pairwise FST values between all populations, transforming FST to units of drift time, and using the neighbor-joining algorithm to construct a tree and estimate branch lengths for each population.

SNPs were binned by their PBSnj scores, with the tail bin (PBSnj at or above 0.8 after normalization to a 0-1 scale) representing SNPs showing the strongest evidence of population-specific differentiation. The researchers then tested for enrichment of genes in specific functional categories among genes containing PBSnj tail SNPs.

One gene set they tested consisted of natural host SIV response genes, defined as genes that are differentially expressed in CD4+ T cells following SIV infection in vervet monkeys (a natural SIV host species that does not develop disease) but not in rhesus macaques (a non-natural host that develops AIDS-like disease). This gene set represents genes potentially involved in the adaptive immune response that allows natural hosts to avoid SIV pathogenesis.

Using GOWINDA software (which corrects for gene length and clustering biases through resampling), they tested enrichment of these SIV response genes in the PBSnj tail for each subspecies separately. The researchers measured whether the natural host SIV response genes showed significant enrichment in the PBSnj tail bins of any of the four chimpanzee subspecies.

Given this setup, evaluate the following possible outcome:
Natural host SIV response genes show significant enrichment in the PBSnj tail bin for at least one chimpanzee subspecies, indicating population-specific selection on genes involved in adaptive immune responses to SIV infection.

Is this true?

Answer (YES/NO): YES